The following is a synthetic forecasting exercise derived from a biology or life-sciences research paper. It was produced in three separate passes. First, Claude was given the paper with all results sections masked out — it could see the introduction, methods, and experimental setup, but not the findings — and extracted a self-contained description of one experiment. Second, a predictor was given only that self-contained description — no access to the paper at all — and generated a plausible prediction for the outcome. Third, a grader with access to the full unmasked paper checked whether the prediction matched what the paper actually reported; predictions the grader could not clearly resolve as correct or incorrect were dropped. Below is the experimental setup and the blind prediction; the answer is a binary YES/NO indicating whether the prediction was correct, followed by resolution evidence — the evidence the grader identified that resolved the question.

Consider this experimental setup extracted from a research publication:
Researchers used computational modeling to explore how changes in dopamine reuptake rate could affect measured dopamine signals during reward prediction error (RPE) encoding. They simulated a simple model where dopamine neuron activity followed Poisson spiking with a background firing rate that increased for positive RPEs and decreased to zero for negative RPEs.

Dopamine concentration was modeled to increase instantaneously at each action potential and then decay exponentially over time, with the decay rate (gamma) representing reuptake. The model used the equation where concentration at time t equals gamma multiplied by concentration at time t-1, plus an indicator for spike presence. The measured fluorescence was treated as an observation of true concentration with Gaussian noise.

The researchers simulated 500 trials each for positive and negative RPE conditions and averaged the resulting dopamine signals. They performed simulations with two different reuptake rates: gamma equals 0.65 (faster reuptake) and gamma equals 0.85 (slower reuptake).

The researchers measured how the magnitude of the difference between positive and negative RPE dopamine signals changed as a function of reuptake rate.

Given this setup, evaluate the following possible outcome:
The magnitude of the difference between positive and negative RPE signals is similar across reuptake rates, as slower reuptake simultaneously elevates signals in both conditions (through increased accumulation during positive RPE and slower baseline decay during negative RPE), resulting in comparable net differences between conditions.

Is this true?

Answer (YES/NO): NO